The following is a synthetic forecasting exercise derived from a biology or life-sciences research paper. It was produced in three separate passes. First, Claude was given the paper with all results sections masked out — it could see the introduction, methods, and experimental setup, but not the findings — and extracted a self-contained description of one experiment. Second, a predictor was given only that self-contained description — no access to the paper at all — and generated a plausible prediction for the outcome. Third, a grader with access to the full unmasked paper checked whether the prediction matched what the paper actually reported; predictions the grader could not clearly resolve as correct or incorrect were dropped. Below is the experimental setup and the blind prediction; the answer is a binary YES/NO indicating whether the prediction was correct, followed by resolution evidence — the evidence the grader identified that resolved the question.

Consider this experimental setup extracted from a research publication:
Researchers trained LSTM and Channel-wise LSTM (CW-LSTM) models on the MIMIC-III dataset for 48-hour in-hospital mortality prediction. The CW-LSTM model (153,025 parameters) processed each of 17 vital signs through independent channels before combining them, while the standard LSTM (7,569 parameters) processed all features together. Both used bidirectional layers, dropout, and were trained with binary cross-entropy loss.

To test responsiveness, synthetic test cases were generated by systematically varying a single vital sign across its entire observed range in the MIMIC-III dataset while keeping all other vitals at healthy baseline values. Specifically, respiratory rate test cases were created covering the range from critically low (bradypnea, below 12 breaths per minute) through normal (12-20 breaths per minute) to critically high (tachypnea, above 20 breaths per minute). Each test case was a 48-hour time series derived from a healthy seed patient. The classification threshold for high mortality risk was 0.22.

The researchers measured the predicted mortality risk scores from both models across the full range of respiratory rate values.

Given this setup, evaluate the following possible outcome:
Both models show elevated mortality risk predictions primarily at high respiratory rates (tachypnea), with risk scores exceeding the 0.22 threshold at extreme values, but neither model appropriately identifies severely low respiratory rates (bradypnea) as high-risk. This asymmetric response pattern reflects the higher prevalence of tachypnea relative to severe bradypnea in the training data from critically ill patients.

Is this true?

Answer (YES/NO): NO